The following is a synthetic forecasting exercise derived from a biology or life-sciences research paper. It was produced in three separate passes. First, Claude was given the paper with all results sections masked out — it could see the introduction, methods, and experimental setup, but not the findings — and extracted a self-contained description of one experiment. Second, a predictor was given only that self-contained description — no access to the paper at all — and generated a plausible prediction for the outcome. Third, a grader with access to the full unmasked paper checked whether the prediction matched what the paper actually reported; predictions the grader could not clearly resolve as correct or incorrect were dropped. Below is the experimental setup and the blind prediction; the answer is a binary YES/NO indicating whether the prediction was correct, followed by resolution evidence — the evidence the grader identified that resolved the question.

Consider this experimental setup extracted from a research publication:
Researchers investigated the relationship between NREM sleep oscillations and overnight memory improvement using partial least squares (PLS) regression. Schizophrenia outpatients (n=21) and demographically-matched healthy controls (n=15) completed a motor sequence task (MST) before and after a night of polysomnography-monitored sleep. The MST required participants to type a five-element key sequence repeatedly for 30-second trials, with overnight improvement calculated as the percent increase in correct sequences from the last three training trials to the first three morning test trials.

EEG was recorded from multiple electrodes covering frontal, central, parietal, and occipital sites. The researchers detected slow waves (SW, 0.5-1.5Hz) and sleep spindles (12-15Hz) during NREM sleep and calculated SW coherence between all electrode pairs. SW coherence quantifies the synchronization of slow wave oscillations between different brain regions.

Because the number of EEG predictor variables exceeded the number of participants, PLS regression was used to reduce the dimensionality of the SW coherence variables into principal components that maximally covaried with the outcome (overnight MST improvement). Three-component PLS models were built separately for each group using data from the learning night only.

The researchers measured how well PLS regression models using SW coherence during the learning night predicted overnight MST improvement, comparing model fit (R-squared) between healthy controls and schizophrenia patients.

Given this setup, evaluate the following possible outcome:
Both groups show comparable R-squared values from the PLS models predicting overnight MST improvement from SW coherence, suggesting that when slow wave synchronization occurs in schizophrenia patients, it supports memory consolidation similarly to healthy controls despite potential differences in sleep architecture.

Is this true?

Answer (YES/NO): NO